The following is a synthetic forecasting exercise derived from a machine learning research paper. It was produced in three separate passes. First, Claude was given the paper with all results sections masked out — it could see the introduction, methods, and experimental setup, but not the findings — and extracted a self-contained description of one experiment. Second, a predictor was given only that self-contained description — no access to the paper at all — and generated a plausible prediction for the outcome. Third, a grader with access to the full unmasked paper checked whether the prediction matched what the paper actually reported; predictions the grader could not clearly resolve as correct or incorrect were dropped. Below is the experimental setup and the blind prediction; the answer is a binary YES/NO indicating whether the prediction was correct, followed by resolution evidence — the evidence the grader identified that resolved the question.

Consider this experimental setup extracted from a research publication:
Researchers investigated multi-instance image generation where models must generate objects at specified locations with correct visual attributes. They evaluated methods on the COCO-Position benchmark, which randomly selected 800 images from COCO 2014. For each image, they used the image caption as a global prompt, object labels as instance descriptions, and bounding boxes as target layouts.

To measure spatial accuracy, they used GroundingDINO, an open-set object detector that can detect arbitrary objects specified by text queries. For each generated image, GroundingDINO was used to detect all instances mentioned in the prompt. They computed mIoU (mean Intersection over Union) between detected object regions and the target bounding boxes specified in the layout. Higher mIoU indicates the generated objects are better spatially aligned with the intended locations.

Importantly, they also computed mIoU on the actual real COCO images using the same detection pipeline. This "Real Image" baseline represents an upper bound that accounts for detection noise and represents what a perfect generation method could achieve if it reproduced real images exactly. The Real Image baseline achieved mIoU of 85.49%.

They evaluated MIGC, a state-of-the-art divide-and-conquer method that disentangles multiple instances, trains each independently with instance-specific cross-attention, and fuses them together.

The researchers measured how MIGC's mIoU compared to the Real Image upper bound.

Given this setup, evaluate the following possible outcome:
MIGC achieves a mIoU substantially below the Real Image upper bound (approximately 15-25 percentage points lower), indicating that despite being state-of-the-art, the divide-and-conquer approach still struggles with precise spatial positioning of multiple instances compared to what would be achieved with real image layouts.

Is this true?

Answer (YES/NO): NO